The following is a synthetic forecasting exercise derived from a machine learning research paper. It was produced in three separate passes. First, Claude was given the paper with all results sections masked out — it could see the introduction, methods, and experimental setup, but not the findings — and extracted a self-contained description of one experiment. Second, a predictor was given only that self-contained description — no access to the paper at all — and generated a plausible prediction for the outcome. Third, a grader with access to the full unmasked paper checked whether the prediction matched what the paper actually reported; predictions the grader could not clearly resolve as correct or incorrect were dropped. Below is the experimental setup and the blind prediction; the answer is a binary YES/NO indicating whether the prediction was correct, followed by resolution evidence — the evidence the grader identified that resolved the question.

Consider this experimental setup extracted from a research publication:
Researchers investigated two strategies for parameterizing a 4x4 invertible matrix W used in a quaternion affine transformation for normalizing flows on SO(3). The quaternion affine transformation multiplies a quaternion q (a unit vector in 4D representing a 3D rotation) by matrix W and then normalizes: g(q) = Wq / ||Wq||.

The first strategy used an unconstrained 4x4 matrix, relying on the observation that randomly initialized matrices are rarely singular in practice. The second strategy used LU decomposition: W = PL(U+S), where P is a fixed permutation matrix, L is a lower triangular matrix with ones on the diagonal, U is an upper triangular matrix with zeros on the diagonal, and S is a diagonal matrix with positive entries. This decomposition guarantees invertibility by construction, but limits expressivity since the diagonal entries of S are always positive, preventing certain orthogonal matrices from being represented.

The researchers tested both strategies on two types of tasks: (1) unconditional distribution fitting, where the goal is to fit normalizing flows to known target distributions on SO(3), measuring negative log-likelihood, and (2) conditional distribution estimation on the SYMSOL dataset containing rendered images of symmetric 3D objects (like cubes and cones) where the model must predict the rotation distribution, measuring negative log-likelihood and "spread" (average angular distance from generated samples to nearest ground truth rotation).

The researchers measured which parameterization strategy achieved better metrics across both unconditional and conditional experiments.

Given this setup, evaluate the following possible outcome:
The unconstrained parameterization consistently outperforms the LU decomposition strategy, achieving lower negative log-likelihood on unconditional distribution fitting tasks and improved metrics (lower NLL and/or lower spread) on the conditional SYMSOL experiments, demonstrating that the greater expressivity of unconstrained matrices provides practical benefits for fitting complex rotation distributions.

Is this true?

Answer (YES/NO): YES